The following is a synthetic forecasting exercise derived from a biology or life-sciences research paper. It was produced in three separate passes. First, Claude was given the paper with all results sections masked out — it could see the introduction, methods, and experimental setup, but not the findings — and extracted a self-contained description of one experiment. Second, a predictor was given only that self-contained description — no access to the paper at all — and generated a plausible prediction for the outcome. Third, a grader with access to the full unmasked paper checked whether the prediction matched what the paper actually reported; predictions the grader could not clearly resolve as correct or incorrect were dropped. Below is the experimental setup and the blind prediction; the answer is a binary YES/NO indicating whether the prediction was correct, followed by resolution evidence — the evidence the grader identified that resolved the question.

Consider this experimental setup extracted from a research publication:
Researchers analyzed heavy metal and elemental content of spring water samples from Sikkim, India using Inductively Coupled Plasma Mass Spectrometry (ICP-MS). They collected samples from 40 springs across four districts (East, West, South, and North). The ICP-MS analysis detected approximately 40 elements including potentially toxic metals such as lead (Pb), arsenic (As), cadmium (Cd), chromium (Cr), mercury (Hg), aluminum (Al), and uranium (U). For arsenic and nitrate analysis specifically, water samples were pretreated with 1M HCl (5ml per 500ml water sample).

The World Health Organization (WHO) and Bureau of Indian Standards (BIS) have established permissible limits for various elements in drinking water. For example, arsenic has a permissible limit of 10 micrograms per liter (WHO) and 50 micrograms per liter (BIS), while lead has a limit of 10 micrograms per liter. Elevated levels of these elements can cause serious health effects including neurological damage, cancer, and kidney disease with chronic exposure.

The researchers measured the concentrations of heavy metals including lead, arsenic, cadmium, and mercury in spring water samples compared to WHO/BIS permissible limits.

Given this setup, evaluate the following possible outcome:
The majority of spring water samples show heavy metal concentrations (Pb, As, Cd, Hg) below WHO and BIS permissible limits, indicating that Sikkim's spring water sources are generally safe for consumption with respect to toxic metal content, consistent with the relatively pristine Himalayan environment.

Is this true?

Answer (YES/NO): NO